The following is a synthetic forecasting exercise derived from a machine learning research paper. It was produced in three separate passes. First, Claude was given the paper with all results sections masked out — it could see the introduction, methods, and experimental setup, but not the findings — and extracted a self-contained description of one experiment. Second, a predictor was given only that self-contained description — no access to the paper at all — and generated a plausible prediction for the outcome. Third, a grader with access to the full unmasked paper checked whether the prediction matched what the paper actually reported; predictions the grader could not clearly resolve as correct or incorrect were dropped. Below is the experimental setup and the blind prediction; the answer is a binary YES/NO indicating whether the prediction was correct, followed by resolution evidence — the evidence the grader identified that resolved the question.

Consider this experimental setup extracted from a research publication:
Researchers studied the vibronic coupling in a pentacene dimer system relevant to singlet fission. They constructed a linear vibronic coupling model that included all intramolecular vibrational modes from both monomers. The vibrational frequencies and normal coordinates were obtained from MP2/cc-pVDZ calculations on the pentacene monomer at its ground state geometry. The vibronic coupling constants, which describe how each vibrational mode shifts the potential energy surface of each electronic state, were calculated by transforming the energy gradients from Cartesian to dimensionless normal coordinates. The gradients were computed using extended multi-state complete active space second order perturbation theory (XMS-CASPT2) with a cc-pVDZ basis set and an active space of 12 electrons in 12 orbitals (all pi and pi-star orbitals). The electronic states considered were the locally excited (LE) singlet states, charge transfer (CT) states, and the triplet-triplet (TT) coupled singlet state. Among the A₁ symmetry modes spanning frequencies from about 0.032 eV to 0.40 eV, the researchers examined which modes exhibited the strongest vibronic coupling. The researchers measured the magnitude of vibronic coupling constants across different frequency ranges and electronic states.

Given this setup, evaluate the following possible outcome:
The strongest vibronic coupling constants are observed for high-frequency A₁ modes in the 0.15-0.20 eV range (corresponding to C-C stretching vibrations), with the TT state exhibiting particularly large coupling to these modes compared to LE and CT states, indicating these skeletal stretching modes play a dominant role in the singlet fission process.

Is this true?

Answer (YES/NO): NO